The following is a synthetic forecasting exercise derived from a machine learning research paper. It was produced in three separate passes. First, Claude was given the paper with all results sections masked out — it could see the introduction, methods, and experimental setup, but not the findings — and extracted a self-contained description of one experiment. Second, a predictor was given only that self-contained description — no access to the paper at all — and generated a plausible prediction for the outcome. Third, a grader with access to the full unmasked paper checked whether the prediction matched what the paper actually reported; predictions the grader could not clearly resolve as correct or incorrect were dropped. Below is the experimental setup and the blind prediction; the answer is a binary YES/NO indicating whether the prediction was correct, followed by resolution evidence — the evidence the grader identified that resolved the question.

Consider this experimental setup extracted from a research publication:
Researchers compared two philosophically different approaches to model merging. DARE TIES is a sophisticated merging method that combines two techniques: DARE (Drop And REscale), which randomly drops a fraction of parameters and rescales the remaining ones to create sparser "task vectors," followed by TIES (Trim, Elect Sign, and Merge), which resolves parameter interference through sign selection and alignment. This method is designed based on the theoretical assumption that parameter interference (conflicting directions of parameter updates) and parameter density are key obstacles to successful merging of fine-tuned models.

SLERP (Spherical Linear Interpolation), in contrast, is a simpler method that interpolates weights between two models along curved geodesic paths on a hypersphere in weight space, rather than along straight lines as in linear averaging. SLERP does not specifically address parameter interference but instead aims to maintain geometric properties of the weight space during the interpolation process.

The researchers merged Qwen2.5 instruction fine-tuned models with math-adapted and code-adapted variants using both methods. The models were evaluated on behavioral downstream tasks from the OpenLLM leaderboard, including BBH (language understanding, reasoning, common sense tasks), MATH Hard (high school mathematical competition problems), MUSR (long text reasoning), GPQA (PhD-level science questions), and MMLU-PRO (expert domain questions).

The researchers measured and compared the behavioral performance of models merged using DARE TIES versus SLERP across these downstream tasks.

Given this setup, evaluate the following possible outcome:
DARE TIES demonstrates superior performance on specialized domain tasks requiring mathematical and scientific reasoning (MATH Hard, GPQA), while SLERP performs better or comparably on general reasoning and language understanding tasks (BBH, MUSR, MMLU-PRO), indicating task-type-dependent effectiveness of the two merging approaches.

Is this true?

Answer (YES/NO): NO